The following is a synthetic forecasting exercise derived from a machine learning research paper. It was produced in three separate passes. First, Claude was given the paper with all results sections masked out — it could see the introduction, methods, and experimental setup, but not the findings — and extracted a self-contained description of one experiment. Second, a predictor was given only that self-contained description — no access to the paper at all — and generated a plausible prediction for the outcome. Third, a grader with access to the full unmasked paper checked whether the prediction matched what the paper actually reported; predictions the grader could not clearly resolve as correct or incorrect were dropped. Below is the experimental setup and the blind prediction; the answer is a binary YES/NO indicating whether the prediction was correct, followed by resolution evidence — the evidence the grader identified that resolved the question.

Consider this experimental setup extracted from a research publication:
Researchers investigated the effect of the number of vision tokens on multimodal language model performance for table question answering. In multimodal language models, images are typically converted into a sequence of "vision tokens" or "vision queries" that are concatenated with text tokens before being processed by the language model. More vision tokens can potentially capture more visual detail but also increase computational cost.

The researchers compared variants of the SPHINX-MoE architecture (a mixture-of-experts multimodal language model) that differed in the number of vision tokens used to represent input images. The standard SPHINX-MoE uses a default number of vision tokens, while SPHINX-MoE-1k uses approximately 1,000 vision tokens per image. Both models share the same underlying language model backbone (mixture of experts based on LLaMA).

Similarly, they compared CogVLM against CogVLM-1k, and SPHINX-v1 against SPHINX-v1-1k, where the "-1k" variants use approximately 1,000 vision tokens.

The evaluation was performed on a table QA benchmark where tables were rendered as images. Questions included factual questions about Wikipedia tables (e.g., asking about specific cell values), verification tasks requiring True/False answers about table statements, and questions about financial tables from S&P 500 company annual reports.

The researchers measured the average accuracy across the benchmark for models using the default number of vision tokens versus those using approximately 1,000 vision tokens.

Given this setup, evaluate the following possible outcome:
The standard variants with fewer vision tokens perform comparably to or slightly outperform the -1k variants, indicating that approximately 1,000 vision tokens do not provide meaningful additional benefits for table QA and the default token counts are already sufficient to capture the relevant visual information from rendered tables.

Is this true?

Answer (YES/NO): NO